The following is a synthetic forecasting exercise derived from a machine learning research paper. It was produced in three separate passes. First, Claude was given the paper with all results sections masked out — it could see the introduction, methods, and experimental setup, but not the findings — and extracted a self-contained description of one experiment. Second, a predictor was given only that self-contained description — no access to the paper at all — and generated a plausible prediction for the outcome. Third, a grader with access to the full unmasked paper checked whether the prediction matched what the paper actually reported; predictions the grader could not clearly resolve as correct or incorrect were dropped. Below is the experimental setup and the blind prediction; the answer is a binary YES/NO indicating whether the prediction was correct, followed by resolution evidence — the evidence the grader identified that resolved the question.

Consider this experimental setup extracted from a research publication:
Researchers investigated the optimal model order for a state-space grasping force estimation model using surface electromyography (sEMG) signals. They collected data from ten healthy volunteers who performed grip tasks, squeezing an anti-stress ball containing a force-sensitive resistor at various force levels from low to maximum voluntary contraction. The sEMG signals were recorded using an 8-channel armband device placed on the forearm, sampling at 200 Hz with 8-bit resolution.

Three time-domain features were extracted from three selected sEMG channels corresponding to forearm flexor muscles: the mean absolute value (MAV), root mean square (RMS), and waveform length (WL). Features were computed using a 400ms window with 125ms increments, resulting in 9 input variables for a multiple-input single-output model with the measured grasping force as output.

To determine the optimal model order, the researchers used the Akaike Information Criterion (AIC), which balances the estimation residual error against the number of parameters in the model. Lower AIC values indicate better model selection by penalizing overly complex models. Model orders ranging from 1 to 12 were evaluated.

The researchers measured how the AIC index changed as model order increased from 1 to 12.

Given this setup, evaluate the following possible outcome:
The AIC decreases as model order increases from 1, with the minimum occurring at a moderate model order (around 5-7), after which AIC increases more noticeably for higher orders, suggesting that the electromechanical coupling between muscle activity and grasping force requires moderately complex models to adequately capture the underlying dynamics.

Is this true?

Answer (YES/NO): NO